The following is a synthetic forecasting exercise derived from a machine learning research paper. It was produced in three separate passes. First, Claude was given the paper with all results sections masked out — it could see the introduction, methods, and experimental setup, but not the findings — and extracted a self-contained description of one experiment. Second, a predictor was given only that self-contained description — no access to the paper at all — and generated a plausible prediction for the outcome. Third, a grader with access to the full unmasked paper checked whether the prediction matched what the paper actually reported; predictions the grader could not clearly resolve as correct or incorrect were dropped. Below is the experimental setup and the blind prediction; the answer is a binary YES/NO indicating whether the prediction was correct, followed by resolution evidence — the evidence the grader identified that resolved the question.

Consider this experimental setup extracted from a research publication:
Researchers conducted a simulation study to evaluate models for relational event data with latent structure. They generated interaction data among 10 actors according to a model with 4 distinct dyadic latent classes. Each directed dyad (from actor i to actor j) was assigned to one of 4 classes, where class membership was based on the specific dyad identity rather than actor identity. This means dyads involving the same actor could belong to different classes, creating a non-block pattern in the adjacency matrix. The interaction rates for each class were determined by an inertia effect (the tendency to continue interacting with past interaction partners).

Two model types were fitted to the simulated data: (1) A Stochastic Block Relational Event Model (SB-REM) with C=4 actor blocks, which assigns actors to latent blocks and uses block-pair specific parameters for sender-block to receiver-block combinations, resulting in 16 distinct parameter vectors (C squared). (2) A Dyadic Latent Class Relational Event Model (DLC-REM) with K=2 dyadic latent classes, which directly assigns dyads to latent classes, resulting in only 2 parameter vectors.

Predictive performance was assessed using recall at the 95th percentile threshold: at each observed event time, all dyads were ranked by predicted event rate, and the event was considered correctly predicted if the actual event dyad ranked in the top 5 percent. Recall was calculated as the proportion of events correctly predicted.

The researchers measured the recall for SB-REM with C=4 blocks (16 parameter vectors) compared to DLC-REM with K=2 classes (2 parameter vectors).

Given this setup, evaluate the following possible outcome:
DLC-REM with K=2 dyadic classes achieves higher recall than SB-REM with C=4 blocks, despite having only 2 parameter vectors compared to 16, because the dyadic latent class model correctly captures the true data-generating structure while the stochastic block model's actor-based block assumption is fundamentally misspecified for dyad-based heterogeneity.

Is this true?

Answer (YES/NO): NO